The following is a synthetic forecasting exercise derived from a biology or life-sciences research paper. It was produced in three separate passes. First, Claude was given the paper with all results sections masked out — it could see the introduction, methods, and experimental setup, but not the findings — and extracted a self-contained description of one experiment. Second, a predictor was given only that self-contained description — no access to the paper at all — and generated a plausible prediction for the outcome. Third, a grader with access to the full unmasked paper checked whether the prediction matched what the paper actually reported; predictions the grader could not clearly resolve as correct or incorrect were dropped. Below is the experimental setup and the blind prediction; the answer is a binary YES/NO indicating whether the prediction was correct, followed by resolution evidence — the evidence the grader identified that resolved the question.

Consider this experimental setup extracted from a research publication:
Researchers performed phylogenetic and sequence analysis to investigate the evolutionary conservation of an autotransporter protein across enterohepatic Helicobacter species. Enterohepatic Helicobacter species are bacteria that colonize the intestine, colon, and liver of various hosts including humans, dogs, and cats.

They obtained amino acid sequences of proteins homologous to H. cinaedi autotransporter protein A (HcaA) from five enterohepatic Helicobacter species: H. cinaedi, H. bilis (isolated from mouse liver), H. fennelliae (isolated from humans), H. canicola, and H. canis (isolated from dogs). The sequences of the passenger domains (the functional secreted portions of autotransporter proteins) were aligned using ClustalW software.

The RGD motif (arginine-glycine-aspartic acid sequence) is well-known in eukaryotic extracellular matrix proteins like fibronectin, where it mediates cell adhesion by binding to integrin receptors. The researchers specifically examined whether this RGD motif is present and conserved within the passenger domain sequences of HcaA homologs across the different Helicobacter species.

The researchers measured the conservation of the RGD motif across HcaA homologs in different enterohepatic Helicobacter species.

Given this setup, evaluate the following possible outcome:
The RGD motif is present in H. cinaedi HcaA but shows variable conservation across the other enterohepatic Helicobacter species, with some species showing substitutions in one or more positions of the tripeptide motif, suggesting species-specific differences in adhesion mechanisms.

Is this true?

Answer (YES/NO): NO